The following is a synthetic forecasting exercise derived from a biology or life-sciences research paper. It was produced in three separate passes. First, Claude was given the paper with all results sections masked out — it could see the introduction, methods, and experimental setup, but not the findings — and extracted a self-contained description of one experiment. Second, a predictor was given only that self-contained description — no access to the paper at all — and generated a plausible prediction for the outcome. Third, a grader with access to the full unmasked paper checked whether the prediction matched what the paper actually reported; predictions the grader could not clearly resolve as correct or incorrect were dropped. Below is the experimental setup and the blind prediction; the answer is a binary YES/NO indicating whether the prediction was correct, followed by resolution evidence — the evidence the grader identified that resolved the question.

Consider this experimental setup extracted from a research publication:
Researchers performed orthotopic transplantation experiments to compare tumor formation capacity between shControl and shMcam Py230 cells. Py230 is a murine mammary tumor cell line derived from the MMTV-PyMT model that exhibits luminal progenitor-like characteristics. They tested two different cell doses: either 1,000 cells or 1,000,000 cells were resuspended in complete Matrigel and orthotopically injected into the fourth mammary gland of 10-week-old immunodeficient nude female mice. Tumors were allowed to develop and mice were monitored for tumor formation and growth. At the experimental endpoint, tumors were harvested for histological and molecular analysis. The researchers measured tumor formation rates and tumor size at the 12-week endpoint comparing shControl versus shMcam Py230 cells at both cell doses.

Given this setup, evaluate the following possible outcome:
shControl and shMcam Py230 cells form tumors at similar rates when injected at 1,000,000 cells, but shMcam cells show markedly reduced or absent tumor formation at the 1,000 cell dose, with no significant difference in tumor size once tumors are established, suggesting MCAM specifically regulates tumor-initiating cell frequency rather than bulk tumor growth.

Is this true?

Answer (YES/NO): NO